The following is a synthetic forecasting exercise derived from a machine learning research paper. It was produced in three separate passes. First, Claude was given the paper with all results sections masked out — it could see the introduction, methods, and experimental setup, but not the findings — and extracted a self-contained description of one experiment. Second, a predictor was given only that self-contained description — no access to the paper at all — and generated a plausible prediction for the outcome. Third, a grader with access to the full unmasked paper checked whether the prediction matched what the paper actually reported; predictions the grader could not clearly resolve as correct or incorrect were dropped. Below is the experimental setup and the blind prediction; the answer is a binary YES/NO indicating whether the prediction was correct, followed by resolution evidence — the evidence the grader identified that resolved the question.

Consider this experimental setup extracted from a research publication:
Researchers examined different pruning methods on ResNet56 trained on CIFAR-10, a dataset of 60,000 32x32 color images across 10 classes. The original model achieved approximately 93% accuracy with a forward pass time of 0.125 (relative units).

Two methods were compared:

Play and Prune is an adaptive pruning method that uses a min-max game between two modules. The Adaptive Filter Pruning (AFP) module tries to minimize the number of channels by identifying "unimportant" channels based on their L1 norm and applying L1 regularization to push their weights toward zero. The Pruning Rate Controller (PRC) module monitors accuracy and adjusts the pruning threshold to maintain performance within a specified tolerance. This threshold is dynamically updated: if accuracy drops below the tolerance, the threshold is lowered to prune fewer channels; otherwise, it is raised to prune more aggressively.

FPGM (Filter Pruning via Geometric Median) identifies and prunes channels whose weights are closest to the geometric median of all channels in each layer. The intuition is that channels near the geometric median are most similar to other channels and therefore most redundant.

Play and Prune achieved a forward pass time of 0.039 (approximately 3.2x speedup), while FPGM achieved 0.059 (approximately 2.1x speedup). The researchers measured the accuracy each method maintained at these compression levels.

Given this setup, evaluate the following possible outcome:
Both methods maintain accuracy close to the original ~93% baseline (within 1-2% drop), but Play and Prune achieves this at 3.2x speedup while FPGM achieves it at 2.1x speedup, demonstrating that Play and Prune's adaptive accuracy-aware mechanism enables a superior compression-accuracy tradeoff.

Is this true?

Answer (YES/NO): YES